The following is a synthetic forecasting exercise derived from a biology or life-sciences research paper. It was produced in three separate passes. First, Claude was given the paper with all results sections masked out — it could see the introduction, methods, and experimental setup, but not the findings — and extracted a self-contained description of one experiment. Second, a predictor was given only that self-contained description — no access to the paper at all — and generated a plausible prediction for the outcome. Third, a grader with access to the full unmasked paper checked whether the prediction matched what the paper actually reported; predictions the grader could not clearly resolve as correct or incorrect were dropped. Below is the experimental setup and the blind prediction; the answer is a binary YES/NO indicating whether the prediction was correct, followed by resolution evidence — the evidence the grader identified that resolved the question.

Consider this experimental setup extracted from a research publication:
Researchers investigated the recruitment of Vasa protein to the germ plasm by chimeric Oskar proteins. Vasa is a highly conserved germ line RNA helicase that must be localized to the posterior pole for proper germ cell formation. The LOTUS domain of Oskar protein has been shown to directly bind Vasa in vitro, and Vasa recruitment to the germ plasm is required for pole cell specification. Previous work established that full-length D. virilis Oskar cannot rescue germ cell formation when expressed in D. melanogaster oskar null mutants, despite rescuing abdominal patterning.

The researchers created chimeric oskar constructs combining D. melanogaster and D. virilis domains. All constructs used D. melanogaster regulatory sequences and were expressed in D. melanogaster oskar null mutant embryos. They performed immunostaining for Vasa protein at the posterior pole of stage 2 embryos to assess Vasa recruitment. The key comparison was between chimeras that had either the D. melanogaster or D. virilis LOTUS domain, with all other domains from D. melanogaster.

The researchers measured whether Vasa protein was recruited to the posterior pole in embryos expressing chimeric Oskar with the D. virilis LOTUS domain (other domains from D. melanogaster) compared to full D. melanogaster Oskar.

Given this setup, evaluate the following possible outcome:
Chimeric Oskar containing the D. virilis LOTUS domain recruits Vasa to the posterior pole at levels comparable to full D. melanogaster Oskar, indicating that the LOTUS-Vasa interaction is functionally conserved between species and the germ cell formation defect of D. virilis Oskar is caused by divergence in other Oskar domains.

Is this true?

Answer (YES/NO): YES